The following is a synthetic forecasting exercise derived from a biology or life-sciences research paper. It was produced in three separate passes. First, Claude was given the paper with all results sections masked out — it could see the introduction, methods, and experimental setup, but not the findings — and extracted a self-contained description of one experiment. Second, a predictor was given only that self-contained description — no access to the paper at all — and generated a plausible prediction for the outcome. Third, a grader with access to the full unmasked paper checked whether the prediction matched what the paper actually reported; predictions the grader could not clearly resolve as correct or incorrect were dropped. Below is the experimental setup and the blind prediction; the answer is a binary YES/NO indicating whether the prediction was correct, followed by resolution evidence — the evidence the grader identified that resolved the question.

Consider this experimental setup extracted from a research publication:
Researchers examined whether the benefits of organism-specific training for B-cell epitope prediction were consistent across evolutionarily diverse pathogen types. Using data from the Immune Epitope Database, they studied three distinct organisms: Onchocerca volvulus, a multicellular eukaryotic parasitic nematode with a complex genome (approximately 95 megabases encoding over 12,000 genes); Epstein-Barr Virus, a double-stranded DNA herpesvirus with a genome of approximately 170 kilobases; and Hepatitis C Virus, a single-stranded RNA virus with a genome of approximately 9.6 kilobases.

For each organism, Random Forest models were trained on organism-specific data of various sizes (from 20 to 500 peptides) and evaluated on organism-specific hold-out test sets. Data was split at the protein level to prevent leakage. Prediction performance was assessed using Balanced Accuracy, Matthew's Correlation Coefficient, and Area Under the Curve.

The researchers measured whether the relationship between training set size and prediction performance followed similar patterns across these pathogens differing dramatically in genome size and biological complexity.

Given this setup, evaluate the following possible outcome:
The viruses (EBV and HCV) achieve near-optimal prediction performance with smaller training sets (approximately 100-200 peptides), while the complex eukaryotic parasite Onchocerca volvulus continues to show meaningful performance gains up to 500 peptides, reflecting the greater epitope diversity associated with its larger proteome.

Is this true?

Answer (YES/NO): NO